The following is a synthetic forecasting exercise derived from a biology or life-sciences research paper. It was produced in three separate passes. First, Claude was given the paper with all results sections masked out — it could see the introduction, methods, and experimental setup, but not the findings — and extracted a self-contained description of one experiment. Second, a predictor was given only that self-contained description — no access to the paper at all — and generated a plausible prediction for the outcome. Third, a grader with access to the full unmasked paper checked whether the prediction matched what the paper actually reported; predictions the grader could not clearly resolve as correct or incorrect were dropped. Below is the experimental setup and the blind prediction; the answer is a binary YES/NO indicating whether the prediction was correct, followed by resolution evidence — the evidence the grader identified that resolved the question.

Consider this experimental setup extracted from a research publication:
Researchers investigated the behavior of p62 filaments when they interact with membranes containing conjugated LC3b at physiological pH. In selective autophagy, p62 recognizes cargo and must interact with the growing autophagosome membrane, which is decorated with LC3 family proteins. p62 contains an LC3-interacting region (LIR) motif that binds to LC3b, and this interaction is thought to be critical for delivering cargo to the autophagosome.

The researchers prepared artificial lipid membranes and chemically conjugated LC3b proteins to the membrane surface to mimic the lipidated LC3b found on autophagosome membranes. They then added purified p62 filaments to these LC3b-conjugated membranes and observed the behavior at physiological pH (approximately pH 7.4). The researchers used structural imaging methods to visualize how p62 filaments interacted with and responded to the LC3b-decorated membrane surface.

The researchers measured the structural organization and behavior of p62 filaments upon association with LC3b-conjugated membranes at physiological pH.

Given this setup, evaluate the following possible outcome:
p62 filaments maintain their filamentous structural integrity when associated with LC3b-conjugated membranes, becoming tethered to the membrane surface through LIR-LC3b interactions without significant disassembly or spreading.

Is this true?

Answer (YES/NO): NO